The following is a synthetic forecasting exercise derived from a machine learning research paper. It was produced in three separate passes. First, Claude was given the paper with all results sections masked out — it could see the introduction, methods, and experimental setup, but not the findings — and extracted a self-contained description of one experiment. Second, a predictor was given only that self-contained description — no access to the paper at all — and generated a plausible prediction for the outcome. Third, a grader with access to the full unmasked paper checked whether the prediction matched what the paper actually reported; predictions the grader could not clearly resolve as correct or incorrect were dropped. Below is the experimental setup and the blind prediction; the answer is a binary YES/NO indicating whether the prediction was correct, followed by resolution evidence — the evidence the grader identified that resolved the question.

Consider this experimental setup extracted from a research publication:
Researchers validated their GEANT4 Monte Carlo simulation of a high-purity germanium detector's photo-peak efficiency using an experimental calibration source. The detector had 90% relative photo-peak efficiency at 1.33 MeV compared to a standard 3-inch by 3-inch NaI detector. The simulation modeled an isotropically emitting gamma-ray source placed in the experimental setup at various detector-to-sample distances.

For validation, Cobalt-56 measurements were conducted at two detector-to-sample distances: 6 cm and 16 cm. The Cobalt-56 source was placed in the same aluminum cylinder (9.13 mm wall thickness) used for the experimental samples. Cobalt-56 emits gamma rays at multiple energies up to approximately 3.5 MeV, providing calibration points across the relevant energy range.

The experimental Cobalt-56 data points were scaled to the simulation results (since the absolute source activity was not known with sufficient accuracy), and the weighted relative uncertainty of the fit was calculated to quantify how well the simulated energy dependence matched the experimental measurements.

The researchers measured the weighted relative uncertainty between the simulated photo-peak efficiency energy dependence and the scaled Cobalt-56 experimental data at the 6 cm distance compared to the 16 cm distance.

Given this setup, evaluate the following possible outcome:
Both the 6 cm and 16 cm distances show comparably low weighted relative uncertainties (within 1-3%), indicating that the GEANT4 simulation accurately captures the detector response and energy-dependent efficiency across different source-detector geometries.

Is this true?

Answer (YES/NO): NO